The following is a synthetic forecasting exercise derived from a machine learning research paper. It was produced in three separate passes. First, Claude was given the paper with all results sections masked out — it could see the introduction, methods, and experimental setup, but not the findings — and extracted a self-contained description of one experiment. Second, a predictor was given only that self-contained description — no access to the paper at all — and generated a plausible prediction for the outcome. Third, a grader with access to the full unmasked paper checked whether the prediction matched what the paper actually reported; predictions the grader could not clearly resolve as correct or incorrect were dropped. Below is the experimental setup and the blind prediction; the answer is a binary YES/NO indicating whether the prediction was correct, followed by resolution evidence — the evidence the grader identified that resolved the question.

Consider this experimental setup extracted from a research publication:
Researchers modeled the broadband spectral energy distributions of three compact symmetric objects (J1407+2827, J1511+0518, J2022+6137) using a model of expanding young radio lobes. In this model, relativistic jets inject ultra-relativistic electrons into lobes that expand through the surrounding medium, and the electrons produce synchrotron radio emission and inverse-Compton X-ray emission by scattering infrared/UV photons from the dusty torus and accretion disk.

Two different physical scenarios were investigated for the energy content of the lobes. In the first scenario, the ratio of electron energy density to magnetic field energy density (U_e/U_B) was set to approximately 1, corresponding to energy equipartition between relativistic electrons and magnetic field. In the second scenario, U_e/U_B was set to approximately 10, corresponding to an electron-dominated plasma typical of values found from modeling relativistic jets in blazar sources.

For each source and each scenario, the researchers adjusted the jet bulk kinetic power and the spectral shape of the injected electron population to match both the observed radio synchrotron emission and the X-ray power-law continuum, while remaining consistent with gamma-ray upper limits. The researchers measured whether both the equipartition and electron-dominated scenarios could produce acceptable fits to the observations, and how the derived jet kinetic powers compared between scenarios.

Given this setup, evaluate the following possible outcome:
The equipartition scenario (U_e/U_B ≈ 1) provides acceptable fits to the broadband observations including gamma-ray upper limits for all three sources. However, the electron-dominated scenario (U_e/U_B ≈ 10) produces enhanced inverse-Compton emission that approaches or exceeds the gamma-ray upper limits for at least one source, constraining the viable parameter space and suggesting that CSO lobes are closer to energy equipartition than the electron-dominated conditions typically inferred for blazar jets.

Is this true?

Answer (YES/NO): NO